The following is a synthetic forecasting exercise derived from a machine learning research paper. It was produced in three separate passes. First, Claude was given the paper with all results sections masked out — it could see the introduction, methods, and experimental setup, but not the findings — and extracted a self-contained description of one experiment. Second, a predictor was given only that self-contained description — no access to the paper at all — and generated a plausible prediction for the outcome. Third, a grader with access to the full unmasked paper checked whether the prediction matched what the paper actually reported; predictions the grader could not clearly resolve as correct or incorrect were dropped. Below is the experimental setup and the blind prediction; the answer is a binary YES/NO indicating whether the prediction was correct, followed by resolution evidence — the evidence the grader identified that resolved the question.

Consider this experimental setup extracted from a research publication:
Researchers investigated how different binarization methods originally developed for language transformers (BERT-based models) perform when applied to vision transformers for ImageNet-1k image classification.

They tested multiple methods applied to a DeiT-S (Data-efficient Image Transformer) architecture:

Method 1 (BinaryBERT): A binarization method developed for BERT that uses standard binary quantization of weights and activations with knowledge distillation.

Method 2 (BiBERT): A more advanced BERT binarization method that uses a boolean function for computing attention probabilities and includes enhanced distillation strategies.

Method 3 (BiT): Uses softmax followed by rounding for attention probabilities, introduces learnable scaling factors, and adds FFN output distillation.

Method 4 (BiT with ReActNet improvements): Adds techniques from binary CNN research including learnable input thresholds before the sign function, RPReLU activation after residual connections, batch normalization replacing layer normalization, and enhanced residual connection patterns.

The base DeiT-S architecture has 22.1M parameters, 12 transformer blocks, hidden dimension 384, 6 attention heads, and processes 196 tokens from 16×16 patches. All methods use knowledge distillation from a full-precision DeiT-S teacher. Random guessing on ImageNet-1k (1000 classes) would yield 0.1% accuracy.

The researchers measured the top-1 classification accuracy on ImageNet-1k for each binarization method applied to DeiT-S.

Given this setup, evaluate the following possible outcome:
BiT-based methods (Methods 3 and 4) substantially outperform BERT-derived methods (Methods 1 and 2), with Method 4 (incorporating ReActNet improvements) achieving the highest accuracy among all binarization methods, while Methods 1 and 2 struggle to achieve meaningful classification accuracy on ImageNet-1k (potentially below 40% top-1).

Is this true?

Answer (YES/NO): YES